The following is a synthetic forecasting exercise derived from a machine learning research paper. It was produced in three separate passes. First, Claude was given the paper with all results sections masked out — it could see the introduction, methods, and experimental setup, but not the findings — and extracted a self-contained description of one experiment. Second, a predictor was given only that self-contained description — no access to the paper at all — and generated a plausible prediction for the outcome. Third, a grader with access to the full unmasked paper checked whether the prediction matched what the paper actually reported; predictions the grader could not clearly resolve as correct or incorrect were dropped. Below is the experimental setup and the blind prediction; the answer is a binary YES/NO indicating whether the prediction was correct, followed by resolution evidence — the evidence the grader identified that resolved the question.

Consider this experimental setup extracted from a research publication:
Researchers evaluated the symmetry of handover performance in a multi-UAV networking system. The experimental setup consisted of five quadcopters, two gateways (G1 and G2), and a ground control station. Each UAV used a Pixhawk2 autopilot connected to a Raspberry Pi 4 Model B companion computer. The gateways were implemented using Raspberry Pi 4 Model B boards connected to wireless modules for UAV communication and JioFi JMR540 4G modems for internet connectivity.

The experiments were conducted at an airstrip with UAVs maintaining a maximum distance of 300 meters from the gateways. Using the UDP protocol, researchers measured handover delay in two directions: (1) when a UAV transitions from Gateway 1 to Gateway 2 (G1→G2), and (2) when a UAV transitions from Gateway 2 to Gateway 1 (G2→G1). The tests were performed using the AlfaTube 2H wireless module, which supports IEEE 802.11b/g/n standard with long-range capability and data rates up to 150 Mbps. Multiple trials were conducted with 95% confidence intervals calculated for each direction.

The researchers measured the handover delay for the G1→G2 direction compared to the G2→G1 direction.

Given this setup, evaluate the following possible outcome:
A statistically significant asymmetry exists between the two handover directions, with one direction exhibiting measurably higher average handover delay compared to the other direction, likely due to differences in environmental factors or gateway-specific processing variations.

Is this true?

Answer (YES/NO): NO